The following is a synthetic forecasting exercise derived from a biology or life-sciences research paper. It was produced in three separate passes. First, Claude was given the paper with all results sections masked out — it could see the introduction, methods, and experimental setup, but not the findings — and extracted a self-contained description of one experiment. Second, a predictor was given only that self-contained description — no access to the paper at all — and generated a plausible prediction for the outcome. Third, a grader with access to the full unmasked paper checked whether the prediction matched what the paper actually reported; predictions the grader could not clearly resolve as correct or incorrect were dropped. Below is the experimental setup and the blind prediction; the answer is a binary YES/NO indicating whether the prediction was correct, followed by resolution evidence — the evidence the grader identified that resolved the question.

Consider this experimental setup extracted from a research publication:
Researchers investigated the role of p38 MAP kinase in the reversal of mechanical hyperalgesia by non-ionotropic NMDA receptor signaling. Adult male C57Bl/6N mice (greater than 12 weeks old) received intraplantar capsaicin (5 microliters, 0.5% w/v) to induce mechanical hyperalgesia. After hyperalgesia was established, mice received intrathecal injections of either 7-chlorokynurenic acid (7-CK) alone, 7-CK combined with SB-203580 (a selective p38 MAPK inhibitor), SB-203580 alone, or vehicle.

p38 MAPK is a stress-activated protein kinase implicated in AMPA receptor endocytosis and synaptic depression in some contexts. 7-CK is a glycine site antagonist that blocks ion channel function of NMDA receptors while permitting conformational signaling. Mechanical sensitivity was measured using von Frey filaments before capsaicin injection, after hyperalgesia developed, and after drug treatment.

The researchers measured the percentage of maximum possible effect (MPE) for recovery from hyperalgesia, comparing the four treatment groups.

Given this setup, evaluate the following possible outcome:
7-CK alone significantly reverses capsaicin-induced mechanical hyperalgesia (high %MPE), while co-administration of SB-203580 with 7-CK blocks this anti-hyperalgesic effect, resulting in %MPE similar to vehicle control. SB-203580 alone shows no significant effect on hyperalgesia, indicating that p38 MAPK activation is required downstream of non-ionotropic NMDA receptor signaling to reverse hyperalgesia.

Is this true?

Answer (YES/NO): YES